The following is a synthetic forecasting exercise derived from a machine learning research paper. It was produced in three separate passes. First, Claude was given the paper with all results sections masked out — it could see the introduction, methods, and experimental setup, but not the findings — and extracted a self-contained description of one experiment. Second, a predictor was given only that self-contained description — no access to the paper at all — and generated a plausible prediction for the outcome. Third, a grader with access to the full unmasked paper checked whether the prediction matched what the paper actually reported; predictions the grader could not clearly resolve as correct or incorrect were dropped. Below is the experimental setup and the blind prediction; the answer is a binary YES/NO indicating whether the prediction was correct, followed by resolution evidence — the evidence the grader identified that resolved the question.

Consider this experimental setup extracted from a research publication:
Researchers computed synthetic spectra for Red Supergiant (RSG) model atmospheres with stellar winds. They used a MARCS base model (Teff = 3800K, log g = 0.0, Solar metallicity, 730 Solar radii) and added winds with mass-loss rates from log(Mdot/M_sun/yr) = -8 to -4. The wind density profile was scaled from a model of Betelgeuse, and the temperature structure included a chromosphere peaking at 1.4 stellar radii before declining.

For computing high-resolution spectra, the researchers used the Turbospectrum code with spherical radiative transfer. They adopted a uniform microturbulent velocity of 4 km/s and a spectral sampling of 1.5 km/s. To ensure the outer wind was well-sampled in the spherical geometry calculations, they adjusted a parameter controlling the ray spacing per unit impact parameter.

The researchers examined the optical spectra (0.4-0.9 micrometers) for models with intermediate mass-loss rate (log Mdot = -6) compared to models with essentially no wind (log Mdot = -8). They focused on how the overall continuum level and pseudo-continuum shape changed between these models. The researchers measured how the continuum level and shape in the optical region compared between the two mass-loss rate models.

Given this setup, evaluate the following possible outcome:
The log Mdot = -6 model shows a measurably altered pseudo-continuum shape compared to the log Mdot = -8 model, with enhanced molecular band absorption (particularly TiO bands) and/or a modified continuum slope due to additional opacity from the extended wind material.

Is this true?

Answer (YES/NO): YES